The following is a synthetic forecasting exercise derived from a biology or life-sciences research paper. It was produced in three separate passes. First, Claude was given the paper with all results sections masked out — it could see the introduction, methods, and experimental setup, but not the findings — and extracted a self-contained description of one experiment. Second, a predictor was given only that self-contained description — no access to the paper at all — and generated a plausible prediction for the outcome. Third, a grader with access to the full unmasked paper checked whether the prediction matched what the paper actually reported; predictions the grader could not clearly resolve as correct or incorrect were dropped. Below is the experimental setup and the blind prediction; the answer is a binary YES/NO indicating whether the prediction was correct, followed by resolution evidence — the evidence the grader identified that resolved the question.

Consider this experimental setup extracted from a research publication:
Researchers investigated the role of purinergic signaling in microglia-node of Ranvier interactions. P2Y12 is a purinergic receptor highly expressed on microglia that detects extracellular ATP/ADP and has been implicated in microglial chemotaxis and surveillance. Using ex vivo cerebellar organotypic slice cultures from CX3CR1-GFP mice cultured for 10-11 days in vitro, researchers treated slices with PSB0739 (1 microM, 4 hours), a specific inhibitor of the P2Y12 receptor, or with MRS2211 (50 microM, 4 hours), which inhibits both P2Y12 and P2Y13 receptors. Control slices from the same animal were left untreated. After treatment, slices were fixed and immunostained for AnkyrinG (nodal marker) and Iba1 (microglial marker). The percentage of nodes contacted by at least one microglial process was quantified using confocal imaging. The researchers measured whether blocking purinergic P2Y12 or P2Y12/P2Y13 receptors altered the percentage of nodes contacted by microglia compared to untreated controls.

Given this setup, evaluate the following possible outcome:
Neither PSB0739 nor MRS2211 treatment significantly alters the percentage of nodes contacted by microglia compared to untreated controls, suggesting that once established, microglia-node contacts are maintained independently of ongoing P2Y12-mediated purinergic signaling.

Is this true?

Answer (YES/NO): YES